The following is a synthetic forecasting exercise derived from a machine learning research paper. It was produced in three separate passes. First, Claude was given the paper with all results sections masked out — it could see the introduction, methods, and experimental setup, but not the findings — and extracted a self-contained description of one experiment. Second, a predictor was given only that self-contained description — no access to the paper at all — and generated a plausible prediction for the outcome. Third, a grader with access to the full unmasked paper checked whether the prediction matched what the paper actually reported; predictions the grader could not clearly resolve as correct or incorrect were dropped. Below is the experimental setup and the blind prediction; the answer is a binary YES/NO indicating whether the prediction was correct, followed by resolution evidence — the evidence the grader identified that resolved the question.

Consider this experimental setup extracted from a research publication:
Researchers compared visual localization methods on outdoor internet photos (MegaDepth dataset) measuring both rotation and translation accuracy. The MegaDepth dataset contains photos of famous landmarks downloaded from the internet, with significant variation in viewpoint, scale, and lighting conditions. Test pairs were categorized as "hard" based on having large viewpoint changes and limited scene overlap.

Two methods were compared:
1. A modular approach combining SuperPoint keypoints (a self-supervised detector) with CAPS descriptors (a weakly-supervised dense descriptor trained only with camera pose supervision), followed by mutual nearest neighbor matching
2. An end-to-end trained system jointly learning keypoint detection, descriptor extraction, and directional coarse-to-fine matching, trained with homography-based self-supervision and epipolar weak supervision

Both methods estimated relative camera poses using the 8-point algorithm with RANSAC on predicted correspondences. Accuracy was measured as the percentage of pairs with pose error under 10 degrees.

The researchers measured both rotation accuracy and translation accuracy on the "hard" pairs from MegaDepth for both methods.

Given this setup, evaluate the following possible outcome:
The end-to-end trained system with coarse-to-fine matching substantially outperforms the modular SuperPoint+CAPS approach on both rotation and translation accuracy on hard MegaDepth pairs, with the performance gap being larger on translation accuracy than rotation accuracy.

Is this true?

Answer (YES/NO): NO